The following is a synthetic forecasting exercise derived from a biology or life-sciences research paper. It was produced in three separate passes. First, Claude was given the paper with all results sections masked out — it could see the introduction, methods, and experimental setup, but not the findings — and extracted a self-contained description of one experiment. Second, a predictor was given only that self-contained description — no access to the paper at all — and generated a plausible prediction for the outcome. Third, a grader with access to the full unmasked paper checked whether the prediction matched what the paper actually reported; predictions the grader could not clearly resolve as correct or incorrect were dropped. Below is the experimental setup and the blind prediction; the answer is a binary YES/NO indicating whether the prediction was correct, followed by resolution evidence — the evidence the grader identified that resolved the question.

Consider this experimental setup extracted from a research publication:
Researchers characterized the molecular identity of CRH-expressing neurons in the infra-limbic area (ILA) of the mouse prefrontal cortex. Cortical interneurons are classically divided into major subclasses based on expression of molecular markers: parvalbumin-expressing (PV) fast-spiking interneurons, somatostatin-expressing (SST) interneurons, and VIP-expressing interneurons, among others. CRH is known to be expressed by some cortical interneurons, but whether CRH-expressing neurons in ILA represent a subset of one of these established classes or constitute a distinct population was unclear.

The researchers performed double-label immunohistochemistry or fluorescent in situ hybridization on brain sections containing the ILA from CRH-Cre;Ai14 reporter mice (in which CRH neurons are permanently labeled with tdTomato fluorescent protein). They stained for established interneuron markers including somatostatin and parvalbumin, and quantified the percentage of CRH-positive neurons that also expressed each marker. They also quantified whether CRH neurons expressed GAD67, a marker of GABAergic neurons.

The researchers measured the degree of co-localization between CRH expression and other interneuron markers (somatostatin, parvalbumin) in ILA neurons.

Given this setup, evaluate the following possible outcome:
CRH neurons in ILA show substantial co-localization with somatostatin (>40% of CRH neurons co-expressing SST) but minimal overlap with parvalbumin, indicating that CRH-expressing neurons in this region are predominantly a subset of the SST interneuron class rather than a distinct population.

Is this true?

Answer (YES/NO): NO